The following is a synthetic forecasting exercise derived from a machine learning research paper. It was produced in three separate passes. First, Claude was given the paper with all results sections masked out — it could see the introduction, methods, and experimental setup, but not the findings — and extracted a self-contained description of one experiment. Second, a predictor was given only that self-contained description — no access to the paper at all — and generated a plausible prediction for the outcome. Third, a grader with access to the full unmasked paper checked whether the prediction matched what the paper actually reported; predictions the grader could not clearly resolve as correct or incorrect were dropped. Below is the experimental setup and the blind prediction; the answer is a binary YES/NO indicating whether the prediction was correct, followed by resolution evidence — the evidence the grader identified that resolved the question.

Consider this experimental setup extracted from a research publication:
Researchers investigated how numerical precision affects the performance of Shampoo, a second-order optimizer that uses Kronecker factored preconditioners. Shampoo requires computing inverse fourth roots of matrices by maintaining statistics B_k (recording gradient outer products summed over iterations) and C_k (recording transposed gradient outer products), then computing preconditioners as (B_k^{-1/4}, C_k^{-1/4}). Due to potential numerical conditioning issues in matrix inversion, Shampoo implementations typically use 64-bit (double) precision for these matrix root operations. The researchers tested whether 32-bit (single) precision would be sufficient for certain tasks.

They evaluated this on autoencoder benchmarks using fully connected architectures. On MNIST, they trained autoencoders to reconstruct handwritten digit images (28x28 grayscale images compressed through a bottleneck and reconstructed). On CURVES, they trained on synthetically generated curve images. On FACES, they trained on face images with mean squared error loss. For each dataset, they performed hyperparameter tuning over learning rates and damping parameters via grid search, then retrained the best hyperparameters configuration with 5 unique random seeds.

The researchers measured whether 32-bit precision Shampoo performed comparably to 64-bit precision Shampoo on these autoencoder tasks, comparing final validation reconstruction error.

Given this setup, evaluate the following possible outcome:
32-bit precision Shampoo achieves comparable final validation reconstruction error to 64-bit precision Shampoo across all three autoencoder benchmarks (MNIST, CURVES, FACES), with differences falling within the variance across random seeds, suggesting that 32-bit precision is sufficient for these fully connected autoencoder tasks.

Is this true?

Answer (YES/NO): YES